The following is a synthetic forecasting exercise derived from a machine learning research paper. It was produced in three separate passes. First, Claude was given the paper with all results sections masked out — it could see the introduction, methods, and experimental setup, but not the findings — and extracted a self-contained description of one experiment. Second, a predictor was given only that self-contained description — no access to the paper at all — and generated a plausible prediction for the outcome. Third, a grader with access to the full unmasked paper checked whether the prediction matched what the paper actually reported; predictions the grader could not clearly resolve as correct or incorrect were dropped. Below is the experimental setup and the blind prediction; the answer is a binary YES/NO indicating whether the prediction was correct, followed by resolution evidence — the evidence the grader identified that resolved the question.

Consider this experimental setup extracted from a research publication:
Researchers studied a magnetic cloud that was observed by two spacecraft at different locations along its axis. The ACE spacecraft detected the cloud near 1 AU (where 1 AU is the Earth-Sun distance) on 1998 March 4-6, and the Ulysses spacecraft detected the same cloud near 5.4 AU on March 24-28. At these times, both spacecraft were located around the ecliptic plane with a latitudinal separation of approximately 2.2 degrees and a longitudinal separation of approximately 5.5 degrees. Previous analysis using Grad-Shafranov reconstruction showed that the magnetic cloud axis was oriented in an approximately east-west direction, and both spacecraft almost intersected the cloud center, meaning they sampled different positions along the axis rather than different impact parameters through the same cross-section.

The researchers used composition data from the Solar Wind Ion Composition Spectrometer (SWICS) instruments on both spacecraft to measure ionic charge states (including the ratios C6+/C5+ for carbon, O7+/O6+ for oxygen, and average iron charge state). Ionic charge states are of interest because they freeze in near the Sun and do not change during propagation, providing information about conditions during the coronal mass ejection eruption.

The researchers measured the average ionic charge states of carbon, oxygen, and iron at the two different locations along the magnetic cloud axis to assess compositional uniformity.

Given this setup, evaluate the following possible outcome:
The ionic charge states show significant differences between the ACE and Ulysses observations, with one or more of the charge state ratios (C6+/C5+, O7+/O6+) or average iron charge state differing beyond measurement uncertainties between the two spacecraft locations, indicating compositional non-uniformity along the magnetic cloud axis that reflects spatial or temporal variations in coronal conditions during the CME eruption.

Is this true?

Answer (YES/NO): YES